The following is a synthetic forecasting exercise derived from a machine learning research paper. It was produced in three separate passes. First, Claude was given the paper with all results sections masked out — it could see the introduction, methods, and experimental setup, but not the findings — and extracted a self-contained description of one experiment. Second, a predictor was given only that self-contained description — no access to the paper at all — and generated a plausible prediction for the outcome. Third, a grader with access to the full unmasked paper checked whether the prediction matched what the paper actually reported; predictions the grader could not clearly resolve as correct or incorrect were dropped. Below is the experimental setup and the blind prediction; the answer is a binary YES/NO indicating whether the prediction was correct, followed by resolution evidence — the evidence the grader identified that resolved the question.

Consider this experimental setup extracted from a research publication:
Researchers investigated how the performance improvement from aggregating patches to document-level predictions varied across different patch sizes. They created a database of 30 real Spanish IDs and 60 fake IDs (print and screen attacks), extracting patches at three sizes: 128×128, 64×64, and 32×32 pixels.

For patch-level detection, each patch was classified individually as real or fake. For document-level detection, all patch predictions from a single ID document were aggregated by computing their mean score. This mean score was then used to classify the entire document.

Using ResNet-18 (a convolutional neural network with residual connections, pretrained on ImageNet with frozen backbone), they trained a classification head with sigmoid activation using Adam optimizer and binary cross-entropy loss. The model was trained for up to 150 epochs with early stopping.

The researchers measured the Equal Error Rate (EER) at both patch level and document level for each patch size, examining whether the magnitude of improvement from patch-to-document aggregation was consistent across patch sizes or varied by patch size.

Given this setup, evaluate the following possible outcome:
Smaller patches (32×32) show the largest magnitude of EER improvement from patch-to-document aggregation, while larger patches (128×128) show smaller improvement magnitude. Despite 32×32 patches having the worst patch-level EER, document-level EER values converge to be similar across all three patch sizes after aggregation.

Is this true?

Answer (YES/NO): NO